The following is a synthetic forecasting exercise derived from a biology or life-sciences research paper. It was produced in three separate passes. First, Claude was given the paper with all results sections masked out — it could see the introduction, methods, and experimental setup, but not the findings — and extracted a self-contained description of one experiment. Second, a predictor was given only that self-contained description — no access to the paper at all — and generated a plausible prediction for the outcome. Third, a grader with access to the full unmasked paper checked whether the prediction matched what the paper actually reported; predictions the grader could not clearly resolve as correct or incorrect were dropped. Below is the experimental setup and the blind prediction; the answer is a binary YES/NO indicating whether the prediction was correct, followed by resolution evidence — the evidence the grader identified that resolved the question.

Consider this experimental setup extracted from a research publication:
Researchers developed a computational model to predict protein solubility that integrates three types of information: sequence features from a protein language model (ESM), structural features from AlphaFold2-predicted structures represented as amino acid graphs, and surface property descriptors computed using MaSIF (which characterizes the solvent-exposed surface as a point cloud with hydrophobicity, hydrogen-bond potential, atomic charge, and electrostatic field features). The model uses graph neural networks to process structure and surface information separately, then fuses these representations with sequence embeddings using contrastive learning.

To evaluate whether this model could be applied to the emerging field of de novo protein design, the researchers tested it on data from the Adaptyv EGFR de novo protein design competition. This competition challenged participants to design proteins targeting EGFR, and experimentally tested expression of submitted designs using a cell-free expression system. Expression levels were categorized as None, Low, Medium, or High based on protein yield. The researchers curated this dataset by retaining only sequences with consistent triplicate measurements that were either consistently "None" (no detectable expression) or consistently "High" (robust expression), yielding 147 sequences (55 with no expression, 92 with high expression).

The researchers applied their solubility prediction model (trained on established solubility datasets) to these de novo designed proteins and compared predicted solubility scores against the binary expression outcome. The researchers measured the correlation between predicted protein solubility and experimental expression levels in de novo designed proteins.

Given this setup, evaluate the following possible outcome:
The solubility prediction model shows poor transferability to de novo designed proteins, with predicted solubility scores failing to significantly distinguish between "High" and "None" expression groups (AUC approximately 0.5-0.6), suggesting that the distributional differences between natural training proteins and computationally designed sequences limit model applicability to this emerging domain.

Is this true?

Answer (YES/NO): NO